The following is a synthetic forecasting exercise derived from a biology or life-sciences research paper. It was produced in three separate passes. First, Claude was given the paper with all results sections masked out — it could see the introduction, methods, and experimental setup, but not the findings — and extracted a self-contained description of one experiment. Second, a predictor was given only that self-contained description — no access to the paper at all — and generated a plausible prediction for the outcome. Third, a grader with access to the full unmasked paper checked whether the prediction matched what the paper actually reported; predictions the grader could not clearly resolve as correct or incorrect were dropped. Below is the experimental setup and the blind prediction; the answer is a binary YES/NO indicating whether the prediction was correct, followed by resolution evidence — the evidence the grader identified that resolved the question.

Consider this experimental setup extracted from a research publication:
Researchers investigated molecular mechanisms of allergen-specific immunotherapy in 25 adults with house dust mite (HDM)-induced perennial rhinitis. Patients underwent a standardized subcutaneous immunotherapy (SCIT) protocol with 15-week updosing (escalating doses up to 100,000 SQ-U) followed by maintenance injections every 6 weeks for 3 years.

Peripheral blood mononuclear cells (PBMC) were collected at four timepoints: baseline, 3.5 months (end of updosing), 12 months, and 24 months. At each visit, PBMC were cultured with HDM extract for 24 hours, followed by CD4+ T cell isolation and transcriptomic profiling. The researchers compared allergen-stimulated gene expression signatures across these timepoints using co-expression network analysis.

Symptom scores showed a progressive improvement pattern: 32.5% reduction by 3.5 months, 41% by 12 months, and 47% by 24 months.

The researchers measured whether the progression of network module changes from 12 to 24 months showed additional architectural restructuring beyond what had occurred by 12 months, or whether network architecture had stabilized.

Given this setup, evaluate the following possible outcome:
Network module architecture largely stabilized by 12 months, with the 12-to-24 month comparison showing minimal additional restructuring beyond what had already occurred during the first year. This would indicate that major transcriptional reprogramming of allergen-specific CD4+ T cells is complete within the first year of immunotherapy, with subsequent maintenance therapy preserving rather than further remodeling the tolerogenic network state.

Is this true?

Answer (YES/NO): NO